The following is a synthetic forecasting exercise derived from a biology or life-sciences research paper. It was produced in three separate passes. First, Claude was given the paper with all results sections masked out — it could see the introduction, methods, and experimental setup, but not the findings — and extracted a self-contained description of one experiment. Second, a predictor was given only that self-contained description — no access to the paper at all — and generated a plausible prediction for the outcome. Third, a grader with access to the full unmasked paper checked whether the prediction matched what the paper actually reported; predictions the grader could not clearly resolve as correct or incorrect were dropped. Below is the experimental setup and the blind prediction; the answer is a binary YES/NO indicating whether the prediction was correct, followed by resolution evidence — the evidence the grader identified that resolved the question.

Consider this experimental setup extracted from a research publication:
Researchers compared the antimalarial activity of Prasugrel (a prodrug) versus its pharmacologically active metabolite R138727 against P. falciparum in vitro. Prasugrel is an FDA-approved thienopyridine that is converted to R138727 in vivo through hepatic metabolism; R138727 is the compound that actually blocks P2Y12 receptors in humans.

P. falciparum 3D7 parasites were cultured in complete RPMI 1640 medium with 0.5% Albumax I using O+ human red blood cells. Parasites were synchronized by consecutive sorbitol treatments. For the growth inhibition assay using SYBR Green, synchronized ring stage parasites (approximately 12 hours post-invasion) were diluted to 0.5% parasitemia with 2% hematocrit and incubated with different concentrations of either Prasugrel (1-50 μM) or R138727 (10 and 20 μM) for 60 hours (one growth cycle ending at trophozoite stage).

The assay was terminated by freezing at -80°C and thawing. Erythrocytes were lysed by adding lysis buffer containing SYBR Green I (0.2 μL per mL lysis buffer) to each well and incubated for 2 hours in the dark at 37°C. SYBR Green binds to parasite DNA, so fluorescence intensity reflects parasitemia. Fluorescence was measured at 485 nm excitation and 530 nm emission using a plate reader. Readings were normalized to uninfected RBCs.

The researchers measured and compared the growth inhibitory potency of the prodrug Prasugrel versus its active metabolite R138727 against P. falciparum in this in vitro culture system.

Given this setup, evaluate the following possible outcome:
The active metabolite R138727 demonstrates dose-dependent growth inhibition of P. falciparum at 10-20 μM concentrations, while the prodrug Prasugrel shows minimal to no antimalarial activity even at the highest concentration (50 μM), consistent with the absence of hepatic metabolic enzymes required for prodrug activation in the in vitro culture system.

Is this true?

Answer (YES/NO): NO